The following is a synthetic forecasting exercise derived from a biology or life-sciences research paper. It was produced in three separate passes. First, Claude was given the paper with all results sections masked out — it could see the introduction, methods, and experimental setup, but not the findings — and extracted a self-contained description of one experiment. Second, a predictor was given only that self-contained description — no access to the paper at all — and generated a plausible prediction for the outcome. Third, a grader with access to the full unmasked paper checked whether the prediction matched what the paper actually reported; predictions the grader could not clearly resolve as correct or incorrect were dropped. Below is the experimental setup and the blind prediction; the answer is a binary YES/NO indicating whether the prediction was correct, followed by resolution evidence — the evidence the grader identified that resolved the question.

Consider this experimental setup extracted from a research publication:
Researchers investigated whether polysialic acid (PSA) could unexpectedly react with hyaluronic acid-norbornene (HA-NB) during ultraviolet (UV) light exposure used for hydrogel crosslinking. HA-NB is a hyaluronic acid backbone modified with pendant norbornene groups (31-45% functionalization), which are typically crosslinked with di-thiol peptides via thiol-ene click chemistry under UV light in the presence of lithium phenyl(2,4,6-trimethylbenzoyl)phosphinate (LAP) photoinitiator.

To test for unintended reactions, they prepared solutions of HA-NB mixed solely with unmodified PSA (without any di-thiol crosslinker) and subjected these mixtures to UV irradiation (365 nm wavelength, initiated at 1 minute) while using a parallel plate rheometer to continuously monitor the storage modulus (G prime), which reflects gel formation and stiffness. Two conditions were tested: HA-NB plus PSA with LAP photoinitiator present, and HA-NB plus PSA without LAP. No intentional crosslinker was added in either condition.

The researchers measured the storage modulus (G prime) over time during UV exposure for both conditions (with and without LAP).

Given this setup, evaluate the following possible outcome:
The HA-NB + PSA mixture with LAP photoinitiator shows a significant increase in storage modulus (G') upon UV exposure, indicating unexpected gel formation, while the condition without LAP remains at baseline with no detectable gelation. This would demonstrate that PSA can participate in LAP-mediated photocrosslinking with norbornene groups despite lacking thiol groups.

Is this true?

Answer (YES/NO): YES